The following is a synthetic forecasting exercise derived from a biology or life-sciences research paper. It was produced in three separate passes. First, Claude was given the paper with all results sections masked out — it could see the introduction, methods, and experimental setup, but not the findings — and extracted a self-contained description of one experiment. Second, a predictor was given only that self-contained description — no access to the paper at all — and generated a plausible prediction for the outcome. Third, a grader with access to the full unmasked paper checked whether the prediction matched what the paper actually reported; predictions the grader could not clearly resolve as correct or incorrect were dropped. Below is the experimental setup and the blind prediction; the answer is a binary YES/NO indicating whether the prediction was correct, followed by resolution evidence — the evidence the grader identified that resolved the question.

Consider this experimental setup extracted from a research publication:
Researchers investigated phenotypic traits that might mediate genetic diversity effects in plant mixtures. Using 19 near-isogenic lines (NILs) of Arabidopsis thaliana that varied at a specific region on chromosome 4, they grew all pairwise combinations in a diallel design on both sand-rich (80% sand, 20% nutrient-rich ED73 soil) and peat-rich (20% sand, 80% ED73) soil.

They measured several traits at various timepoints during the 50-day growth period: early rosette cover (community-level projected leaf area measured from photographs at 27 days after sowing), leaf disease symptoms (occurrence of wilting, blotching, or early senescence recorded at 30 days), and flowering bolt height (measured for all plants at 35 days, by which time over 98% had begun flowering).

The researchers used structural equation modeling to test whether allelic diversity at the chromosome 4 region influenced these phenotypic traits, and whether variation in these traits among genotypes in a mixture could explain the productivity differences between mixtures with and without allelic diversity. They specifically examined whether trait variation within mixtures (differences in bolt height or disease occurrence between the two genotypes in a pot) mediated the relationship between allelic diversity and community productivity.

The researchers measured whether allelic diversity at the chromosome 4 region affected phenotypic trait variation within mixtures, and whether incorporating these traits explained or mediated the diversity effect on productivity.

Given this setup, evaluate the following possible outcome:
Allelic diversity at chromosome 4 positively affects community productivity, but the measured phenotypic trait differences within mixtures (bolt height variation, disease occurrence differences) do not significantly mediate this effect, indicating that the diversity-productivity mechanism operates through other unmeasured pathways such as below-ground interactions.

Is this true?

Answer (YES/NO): YES